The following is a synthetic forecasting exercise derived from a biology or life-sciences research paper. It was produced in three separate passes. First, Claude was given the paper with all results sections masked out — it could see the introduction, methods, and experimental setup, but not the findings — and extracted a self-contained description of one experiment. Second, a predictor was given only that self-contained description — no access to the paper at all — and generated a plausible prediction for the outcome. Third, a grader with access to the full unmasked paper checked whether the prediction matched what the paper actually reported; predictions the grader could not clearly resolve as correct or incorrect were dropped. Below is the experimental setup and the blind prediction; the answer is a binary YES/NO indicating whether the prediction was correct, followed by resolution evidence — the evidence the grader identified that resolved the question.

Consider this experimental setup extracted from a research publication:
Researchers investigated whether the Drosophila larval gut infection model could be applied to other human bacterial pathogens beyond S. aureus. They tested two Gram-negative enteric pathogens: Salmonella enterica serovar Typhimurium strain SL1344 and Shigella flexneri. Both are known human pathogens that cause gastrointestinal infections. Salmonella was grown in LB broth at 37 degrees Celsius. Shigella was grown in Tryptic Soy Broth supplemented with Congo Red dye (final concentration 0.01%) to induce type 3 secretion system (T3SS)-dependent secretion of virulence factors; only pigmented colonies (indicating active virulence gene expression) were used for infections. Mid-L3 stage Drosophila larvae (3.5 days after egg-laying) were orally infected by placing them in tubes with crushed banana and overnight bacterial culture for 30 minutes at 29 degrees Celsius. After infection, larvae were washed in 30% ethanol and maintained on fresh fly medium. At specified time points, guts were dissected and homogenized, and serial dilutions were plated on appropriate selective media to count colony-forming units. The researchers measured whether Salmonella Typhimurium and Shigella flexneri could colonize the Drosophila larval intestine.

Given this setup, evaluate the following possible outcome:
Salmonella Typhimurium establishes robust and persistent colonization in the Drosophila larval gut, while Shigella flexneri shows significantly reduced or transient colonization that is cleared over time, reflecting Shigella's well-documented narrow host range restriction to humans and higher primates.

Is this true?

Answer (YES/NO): NO